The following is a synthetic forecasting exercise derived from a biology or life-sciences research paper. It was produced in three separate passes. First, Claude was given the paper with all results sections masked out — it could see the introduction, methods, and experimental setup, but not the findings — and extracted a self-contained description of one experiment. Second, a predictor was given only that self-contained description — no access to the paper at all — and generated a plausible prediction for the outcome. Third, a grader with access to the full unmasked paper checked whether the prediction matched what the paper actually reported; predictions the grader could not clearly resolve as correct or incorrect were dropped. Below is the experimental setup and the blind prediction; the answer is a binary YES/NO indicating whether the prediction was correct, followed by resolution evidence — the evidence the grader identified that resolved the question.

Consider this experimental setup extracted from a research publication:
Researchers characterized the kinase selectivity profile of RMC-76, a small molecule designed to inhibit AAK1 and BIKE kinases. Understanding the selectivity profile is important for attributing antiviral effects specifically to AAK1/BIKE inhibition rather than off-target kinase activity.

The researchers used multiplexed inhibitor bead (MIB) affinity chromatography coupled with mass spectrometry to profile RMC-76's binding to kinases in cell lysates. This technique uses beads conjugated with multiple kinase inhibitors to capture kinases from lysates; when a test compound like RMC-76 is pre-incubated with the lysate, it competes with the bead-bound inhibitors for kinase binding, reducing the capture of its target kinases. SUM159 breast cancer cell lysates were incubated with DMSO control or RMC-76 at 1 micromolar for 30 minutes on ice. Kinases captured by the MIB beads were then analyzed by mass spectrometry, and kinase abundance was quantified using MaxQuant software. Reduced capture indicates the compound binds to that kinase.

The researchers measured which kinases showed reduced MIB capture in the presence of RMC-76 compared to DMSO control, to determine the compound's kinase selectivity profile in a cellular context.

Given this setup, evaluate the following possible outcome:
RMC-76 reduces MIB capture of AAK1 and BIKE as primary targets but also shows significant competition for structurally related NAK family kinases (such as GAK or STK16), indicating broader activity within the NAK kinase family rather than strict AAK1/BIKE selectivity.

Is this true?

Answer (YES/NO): NO